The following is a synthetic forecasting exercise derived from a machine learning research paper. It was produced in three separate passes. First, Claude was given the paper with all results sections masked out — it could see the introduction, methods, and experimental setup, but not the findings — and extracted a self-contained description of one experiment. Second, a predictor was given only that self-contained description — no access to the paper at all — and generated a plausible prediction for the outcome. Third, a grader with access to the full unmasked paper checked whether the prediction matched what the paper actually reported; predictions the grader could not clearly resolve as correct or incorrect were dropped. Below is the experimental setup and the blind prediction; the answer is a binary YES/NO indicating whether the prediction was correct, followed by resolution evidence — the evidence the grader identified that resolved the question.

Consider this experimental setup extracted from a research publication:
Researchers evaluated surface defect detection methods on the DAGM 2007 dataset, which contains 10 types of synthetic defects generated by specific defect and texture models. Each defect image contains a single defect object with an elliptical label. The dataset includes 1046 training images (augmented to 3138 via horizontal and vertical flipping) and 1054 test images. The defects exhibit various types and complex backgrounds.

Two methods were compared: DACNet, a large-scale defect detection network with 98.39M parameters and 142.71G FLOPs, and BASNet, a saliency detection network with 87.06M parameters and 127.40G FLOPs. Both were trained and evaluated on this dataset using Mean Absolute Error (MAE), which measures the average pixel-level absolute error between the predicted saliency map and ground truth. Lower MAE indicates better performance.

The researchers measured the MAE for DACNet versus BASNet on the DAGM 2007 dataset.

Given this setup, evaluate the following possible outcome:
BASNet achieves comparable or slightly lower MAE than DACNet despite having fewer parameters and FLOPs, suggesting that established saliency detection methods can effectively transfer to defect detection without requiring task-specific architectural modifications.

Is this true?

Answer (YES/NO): YES